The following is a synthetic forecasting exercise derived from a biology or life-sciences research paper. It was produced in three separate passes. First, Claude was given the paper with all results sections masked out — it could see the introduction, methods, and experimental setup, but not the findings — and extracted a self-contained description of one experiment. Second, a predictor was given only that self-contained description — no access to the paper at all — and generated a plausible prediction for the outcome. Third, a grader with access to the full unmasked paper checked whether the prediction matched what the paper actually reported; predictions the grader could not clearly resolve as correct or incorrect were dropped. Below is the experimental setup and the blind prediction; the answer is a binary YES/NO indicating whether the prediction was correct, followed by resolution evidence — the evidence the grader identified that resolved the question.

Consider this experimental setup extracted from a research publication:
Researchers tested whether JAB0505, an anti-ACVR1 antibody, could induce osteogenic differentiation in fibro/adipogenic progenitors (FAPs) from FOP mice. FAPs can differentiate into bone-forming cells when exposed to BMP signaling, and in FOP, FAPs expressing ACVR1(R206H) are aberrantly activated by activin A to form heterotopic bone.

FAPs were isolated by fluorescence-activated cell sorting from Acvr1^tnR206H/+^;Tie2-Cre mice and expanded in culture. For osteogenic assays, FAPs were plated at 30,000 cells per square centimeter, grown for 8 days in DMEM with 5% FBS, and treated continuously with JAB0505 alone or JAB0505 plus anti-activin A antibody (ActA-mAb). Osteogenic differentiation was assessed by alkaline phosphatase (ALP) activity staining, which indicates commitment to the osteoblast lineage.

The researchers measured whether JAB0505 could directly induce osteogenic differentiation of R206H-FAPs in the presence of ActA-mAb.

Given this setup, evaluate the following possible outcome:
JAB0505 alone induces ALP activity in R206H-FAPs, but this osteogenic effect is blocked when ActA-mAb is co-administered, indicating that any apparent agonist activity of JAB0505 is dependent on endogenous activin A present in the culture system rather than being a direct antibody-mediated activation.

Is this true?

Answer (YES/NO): NO